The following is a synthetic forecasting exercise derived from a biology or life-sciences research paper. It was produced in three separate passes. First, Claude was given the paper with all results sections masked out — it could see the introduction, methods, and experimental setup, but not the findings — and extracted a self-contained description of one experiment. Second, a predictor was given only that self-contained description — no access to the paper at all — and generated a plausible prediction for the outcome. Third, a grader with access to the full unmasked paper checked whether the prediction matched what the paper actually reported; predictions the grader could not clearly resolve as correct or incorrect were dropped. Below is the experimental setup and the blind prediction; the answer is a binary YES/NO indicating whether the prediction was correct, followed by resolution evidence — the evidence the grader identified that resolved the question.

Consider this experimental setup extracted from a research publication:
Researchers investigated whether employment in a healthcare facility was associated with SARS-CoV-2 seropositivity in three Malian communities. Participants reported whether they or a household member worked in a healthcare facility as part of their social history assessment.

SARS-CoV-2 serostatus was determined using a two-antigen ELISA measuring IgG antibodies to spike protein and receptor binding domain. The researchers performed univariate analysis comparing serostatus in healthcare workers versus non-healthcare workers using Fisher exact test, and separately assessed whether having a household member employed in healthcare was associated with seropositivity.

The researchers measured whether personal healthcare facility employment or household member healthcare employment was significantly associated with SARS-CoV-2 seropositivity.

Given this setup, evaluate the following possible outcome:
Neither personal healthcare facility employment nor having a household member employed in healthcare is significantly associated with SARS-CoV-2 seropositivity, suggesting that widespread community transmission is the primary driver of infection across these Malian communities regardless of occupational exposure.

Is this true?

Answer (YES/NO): NO